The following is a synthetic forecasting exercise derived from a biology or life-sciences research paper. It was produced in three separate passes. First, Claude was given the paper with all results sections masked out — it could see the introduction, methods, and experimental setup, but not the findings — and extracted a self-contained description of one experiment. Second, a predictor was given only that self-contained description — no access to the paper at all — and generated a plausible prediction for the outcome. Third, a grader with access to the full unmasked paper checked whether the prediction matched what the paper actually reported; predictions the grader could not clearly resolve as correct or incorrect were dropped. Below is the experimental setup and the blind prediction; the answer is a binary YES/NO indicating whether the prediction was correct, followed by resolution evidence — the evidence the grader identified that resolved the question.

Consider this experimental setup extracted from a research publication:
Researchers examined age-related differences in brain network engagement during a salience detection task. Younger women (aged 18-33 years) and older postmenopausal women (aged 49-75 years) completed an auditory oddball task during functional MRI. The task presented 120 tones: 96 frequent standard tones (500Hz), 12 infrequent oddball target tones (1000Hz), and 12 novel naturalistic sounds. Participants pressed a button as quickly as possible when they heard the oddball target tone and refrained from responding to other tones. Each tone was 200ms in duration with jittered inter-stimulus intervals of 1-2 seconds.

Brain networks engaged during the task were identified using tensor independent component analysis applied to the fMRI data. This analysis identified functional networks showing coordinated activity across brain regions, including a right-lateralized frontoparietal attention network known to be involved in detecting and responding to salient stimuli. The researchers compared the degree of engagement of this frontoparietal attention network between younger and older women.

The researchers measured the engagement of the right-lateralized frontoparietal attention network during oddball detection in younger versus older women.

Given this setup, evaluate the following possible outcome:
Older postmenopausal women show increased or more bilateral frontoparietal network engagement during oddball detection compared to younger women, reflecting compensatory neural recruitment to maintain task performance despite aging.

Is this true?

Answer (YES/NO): NO